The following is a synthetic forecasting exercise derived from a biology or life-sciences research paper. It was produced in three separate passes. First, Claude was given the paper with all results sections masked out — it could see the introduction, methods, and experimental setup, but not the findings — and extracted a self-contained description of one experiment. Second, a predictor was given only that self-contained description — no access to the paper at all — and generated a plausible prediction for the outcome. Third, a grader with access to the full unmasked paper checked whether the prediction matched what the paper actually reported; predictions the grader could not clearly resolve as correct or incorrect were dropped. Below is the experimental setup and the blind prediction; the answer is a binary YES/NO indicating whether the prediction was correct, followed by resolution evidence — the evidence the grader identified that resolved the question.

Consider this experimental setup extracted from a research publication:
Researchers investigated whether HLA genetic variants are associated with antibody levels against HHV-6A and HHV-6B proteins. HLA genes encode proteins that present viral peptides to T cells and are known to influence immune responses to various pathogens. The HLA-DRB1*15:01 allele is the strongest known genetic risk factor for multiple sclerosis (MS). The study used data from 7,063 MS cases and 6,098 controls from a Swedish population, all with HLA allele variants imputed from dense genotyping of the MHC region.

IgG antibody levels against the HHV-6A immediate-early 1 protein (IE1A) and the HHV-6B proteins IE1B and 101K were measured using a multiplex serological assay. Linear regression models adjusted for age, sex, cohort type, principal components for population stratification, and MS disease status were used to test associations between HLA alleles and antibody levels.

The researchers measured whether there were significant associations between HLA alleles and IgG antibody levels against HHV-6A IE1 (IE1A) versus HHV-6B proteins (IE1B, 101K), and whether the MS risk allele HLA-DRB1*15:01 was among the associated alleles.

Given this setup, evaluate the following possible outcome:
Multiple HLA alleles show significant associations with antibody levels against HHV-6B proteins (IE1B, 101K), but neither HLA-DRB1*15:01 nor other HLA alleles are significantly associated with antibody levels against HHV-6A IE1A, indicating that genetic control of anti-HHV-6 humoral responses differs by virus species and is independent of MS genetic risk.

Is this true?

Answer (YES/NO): NO